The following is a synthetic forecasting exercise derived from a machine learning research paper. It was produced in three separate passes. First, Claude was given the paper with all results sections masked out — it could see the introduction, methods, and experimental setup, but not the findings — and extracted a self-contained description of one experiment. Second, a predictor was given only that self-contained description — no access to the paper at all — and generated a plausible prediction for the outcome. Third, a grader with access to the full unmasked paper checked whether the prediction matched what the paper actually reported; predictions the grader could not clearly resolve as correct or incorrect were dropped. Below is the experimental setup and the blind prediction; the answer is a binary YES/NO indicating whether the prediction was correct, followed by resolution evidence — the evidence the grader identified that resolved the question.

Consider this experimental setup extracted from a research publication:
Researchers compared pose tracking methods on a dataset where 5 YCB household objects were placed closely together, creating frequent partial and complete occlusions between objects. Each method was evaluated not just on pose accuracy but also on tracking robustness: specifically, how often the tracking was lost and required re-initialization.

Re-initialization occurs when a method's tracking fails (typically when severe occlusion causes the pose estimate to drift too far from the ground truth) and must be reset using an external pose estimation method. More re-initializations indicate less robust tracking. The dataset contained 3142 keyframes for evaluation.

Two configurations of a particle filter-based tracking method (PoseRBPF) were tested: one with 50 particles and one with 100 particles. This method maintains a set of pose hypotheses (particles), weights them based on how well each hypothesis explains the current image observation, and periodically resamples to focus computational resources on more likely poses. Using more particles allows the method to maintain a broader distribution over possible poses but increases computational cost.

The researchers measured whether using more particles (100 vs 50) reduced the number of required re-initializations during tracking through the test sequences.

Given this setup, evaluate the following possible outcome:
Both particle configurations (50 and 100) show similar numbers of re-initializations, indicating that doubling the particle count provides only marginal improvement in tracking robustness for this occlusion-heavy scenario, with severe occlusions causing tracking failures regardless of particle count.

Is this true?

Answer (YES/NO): YES